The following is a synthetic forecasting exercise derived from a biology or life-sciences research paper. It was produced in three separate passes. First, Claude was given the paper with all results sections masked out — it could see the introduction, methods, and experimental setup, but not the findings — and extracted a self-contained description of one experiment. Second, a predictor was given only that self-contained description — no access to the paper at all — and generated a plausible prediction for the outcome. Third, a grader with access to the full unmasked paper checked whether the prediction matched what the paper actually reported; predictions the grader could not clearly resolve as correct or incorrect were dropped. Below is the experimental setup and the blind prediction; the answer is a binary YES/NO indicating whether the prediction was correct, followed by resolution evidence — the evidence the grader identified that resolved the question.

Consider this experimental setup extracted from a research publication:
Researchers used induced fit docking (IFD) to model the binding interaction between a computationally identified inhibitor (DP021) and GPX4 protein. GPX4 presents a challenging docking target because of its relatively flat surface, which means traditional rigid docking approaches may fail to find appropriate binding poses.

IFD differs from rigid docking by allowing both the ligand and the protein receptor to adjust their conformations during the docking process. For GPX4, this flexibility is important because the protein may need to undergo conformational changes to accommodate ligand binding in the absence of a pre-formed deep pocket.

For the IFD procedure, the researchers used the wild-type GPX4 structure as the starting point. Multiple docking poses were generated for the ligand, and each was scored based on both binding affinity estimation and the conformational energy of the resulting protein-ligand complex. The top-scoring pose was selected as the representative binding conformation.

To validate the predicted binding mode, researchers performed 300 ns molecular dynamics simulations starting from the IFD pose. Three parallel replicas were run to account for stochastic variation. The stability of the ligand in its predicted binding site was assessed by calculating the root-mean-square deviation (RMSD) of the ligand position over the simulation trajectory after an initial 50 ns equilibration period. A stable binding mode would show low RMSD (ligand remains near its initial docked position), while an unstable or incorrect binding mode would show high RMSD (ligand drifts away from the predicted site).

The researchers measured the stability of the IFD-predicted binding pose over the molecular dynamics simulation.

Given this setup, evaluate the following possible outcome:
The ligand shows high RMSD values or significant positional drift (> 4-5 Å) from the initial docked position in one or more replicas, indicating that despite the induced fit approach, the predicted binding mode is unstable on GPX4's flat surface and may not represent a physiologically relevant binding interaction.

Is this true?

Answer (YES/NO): NO